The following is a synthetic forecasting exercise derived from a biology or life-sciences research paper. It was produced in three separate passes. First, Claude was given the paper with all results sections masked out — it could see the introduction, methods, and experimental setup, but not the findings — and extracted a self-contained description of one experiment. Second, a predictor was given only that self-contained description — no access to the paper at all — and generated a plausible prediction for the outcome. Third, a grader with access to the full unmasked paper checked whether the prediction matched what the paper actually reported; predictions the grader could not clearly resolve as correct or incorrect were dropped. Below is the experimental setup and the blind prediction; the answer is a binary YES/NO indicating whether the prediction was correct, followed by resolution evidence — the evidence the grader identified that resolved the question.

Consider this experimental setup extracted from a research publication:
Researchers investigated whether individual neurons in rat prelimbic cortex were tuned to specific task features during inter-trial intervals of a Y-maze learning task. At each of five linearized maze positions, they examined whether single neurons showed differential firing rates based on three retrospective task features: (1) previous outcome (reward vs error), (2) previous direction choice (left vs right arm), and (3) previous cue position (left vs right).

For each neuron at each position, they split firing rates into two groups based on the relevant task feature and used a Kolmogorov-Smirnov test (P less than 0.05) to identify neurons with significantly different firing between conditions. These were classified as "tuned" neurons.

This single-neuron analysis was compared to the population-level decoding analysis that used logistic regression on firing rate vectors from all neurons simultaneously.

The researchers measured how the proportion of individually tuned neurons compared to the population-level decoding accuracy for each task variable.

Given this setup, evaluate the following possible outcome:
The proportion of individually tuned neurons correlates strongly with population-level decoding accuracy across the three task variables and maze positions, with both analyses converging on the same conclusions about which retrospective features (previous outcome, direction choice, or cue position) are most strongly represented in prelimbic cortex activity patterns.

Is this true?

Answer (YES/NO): NO